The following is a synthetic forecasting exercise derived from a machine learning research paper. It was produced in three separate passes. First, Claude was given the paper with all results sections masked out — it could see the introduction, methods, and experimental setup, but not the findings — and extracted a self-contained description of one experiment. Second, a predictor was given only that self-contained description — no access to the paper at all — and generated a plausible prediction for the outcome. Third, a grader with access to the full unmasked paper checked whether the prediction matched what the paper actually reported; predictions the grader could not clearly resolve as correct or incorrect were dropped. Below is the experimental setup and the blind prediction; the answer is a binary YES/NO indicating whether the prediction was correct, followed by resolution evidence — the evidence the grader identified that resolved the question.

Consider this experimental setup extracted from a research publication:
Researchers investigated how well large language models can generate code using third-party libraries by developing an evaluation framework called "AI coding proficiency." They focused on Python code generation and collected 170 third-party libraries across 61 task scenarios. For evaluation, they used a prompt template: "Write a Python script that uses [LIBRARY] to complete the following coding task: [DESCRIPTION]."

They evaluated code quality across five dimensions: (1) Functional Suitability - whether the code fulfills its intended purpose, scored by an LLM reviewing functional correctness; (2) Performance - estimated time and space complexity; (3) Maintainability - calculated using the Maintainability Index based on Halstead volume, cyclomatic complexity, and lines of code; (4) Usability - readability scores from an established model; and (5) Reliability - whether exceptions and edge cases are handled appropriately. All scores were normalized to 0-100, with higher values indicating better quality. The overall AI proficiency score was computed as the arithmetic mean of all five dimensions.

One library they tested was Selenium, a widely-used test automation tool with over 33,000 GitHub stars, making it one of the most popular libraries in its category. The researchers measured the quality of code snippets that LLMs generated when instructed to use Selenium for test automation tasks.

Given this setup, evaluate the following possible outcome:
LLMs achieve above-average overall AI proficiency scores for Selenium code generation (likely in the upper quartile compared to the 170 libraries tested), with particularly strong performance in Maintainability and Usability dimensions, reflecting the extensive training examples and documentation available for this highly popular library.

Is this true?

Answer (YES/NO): NO